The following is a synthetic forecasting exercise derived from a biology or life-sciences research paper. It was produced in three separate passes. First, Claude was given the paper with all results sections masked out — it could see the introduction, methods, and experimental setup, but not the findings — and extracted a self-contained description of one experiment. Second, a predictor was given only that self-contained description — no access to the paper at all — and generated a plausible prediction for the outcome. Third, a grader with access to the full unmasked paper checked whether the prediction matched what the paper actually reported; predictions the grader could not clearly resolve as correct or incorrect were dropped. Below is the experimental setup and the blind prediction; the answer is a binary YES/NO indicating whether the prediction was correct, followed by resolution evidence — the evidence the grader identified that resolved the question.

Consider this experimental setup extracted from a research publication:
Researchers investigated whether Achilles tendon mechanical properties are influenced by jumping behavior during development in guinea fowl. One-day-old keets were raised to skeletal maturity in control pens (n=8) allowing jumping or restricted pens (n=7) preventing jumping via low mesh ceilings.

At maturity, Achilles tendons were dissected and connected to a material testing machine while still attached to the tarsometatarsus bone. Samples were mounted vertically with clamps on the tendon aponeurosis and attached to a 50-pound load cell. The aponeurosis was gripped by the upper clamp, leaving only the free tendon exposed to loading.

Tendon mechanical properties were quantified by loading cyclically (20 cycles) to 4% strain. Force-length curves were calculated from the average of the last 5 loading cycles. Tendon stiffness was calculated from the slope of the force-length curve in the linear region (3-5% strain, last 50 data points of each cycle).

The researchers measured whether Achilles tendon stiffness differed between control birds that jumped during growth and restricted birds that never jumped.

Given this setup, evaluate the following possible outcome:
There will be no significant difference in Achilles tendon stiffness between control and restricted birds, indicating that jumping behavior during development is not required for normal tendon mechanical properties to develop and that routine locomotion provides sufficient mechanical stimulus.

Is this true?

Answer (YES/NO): YES